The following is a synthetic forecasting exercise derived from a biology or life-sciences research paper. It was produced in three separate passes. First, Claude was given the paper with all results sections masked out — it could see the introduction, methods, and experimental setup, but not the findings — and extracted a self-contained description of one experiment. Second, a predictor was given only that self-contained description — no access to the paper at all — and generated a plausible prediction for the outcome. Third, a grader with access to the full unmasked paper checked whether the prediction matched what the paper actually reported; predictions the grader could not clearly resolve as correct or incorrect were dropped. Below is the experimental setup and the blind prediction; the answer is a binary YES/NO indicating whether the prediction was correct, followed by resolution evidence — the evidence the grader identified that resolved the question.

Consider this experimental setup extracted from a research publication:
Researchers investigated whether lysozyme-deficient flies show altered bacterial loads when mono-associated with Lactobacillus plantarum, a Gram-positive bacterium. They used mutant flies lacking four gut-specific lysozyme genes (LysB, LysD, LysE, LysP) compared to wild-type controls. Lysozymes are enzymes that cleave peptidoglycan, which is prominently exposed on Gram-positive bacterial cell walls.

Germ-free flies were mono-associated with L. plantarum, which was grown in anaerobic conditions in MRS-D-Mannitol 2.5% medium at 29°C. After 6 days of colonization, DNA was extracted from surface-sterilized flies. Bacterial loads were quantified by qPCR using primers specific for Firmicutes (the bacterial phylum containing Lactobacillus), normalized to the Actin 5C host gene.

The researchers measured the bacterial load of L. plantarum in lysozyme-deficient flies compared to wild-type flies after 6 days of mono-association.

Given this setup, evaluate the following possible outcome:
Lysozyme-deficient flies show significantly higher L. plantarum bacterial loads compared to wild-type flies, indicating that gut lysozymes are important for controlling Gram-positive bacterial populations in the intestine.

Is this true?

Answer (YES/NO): NO